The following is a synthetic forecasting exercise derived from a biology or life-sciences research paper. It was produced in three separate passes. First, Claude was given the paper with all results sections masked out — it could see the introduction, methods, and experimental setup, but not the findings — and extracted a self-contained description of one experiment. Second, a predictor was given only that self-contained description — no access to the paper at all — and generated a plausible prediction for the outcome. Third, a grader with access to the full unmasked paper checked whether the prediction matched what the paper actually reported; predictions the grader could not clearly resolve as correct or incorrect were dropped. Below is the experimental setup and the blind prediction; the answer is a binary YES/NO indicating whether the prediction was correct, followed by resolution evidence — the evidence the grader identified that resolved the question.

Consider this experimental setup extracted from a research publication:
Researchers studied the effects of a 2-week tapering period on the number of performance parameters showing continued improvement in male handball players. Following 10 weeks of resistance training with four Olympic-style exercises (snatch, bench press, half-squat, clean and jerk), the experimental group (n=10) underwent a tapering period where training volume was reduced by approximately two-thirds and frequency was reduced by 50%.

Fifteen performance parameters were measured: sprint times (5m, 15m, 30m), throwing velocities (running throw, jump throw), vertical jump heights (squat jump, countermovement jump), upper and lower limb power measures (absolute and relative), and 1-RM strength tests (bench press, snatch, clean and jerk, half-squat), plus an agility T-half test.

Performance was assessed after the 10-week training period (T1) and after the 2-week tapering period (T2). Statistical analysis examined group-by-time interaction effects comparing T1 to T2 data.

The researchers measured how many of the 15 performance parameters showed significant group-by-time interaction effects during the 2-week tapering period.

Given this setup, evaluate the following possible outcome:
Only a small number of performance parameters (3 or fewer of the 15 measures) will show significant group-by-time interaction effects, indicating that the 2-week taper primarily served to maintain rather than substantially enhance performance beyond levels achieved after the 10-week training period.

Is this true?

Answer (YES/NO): NO